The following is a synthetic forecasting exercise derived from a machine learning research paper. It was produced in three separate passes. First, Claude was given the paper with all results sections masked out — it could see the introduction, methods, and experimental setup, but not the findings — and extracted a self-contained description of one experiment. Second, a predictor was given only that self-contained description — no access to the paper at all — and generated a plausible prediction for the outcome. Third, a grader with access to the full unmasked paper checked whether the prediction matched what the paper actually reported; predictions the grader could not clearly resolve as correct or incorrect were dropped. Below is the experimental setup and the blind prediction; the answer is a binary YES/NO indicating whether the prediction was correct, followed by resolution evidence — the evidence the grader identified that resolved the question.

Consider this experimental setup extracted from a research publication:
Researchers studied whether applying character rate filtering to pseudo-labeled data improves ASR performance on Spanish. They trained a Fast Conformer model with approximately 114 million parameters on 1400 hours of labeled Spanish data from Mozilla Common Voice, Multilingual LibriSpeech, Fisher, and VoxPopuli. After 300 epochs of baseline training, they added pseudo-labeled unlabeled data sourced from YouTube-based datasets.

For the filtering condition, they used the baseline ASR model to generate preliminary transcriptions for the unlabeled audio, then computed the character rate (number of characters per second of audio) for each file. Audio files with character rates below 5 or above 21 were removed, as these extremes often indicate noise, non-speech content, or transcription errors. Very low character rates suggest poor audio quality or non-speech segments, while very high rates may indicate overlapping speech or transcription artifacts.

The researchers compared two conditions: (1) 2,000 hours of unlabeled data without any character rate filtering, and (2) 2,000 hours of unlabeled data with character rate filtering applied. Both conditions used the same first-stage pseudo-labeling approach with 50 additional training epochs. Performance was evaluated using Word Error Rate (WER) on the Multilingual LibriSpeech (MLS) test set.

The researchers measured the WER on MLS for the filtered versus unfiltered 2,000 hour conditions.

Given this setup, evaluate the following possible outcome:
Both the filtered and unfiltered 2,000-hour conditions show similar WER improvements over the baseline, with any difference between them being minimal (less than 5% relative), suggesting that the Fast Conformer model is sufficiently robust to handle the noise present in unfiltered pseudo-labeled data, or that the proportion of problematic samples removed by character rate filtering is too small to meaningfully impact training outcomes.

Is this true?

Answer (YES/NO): YES